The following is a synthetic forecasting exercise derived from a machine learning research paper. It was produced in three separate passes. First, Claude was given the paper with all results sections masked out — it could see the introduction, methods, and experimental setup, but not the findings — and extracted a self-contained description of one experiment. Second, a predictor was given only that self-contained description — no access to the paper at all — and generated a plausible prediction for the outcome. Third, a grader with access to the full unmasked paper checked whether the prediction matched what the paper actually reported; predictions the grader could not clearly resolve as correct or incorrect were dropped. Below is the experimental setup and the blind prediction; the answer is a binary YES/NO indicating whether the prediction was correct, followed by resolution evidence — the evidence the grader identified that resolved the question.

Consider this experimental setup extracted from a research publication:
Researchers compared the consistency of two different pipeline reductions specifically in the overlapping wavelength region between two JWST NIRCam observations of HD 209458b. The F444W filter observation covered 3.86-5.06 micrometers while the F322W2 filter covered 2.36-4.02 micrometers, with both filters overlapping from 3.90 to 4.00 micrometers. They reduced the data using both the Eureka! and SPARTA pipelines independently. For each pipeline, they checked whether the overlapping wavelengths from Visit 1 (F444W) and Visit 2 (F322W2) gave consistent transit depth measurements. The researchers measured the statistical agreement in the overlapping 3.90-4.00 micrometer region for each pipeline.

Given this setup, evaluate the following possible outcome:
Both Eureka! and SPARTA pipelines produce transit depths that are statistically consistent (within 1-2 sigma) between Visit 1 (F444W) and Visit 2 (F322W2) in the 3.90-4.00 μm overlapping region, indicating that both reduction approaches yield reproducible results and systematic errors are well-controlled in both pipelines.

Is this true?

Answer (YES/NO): YES